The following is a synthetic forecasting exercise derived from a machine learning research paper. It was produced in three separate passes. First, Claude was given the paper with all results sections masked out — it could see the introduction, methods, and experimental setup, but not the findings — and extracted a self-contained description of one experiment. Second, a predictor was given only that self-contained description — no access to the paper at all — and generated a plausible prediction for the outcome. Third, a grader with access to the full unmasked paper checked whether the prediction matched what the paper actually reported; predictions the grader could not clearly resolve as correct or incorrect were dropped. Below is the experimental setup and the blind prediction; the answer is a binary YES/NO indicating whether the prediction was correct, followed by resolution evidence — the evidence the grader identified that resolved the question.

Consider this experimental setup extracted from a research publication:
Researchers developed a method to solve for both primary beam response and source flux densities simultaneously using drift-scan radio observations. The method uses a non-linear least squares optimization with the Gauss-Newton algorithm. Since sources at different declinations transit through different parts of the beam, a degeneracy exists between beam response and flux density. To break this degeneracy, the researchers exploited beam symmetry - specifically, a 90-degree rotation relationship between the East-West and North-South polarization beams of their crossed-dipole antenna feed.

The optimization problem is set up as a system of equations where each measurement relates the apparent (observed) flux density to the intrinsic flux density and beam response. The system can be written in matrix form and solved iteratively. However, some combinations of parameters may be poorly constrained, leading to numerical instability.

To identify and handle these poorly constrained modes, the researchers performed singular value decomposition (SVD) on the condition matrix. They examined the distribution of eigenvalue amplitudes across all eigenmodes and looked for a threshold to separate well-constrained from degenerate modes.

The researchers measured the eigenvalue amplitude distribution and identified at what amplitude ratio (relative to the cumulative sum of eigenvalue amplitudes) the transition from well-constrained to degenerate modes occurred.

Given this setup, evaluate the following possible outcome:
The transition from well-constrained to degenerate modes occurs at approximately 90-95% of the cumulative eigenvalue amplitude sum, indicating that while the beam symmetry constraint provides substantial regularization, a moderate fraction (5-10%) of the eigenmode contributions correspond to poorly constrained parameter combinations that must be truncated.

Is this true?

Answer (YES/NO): NO